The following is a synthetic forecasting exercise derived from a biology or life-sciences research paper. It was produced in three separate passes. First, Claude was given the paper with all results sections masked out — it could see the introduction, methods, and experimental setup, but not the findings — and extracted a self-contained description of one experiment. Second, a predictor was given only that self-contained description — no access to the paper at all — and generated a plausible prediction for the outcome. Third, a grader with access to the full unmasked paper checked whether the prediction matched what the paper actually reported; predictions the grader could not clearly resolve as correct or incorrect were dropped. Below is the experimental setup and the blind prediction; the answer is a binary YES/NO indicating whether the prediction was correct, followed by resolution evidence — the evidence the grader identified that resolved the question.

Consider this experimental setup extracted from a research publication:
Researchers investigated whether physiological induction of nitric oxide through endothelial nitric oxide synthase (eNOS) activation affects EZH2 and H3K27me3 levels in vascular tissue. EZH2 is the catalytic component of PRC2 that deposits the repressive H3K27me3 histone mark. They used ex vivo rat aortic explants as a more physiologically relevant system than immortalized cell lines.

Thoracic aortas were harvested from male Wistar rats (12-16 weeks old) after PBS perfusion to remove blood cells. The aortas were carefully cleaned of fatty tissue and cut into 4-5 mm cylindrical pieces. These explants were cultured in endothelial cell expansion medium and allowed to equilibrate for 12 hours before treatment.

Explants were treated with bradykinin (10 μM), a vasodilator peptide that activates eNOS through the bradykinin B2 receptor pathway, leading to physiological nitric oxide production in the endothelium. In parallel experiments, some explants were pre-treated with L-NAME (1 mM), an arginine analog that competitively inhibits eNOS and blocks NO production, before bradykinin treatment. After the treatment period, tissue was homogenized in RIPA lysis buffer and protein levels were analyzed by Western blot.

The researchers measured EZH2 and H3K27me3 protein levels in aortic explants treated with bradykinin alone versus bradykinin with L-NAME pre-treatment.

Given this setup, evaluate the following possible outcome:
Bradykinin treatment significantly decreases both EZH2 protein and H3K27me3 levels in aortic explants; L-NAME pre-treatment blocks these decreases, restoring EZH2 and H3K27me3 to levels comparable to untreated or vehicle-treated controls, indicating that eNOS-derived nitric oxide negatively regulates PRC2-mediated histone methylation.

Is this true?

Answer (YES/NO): YES